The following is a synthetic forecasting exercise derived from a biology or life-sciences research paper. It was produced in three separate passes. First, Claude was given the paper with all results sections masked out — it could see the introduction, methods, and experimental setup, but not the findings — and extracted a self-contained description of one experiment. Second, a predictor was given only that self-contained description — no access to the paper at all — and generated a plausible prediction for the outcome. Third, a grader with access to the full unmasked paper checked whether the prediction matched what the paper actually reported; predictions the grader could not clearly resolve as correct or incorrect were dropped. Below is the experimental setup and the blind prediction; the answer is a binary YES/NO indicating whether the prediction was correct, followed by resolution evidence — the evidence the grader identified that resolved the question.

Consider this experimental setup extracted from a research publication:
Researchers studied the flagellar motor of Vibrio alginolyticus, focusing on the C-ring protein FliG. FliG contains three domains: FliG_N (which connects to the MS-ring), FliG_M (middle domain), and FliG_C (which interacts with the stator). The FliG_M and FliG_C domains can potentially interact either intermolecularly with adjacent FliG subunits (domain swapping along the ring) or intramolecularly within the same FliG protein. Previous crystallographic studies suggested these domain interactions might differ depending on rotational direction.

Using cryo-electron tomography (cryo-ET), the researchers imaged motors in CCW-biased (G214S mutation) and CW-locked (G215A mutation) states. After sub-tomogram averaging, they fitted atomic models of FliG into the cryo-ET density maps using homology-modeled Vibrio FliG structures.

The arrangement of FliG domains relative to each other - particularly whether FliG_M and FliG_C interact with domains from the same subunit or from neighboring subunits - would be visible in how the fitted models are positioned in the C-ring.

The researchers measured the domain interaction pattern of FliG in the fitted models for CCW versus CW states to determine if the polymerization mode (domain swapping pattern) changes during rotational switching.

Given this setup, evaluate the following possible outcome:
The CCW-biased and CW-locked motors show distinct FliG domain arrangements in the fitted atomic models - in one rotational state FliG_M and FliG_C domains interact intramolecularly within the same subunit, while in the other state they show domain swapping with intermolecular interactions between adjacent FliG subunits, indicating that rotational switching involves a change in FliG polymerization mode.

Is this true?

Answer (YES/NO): YES